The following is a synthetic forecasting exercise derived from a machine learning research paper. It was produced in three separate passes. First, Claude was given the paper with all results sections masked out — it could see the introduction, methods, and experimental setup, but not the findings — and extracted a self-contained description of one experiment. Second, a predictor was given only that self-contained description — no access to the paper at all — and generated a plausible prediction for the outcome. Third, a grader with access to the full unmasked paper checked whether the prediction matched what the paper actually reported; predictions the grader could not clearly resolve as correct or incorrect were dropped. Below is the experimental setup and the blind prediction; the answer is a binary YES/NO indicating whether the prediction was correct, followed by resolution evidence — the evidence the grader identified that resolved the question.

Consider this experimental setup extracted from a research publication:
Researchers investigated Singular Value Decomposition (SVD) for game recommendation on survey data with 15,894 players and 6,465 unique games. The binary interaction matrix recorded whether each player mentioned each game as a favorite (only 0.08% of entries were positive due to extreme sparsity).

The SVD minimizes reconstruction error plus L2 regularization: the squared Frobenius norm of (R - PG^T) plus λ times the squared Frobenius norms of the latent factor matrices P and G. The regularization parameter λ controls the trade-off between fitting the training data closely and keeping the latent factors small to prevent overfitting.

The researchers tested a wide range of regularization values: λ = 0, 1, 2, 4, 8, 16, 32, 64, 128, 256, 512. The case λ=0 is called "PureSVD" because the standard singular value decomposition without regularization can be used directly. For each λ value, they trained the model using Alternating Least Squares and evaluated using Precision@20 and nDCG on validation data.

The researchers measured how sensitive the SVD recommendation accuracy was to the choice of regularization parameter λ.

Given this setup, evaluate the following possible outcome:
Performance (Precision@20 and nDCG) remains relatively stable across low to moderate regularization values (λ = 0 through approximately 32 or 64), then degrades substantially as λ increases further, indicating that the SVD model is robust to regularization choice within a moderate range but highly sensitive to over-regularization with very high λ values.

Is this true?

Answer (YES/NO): NO